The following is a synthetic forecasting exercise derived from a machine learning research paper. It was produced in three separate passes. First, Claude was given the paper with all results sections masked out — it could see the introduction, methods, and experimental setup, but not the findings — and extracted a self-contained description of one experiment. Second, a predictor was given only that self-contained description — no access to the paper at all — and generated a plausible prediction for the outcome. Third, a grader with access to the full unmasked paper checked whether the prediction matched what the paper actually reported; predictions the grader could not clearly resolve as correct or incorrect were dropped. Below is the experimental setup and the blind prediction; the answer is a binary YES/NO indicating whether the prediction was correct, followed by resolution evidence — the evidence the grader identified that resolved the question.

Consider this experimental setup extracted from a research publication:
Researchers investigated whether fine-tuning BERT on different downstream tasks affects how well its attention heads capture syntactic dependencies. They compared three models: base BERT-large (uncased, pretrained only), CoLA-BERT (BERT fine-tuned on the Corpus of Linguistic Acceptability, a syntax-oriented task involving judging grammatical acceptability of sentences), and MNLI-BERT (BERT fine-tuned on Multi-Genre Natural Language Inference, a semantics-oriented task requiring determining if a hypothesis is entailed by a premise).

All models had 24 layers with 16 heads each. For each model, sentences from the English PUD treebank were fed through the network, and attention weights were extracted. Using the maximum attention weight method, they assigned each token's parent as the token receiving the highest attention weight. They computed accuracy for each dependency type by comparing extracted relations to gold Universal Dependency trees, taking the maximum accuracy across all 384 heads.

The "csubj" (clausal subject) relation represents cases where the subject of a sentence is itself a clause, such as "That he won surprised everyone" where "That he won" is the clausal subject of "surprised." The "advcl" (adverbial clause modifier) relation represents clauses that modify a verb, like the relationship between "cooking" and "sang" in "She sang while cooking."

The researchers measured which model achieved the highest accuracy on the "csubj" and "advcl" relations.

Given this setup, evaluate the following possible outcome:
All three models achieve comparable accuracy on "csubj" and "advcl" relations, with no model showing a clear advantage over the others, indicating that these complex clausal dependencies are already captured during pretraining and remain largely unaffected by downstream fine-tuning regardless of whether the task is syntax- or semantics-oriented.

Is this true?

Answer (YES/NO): NO